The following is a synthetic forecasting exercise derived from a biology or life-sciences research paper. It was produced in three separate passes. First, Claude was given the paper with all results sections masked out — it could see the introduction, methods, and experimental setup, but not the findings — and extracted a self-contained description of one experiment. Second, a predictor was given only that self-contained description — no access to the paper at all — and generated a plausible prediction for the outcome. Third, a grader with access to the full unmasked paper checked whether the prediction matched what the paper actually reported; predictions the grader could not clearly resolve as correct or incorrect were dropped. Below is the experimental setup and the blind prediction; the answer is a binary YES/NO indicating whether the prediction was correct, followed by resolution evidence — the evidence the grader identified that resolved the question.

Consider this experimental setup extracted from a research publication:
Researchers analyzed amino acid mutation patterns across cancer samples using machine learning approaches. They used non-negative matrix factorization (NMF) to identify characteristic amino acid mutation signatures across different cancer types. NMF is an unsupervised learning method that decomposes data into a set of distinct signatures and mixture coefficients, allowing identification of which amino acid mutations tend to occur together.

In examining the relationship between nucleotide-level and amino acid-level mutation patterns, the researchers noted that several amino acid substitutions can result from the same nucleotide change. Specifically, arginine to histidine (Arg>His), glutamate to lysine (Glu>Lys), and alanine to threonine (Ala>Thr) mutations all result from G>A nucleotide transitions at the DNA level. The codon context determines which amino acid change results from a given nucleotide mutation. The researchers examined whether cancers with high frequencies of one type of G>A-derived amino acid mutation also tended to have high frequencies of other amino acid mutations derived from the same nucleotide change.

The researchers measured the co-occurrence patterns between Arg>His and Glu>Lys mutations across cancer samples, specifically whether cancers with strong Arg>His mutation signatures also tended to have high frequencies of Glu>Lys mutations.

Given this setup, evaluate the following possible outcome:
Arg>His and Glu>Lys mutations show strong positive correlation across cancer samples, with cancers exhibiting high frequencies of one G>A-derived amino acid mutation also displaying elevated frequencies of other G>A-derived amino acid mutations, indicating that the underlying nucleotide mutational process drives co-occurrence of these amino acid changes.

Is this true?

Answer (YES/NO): NO